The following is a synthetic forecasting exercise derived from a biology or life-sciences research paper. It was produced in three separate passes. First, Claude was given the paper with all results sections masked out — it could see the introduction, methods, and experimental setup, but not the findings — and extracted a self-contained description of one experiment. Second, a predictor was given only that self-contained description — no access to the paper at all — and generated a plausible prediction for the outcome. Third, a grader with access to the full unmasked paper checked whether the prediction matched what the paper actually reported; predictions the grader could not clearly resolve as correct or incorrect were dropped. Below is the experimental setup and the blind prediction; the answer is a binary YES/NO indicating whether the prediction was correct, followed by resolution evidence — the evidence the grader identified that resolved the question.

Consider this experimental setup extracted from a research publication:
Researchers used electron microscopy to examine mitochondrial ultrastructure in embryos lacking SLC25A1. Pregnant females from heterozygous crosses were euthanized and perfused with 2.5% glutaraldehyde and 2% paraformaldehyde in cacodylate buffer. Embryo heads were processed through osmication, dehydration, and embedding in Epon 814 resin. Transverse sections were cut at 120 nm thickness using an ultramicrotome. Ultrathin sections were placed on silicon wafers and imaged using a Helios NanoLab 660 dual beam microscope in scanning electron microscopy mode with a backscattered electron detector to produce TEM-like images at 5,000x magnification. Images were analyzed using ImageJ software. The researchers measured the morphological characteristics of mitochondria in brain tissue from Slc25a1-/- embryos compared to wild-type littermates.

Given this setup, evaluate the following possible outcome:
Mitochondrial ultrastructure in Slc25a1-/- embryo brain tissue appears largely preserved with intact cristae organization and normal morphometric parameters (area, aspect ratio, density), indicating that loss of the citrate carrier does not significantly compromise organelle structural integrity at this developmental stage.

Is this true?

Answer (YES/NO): NO